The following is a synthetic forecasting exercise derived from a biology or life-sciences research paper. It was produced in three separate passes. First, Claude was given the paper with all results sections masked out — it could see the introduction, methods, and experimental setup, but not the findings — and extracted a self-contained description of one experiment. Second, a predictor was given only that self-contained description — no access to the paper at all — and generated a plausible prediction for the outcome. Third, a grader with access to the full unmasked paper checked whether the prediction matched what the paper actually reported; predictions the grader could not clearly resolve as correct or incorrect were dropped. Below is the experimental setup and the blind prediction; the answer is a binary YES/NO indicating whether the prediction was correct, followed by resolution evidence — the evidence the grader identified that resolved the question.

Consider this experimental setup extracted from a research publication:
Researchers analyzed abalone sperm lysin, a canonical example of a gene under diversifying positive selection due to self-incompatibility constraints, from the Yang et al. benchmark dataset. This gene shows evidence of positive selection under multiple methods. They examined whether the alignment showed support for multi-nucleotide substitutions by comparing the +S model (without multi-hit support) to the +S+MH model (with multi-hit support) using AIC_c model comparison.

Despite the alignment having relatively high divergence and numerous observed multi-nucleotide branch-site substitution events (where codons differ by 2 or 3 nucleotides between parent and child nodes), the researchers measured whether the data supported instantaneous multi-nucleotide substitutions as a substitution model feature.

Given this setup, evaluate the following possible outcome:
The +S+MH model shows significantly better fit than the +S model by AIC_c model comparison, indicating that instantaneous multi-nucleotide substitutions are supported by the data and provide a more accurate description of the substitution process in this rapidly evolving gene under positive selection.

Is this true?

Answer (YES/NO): NO